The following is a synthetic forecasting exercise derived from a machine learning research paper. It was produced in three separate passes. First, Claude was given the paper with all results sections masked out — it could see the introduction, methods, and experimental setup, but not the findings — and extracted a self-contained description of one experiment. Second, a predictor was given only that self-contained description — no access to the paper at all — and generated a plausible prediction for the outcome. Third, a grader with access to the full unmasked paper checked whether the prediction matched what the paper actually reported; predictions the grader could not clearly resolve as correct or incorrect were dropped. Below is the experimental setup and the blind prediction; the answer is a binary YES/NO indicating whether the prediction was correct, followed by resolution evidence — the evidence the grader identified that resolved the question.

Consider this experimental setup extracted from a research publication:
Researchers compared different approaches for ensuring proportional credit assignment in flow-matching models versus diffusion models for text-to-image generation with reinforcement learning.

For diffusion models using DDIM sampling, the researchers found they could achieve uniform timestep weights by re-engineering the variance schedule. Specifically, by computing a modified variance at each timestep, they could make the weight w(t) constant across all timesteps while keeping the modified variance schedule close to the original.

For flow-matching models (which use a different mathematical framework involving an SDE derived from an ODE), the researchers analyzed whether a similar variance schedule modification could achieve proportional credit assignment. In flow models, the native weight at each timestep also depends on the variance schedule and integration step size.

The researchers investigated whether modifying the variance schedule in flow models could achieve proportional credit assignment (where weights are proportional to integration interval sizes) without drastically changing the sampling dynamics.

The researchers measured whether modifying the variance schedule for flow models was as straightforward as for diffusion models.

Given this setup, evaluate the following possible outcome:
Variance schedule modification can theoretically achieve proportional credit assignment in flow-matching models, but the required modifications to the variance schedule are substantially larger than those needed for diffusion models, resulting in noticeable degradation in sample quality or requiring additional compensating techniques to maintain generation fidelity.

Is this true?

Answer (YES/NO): NO